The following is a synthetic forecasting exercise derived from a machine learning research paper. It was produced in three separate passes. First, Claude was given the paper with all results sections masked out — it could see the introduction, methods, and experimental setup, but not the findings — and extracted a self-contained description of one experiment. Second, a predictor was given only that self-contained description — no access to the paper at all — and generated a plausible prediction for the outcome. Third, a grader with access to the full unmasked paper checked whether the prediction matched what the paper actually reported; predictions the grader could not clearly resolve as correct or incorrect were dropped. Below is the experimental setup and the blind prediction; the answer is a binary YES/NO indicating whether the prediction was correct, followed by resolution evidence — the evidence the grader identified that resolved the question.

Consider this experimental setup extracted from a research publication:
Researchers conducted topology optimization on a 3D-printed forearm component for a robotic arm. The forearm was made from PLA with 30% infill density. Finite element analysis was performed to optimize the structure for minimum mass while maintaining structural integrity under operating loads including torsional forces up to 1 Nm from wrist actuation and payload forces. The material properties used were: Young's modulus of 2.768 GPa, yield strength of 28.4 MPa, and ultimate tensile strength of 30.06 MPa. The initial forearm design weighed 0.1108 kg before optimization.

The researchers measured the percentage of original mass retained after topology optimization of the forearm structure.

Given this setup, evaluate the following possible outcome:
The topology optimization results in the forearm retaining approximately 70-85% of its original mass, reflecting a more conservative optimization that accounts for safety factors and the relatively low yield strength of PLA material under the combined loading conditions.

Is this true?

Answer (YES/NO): NO